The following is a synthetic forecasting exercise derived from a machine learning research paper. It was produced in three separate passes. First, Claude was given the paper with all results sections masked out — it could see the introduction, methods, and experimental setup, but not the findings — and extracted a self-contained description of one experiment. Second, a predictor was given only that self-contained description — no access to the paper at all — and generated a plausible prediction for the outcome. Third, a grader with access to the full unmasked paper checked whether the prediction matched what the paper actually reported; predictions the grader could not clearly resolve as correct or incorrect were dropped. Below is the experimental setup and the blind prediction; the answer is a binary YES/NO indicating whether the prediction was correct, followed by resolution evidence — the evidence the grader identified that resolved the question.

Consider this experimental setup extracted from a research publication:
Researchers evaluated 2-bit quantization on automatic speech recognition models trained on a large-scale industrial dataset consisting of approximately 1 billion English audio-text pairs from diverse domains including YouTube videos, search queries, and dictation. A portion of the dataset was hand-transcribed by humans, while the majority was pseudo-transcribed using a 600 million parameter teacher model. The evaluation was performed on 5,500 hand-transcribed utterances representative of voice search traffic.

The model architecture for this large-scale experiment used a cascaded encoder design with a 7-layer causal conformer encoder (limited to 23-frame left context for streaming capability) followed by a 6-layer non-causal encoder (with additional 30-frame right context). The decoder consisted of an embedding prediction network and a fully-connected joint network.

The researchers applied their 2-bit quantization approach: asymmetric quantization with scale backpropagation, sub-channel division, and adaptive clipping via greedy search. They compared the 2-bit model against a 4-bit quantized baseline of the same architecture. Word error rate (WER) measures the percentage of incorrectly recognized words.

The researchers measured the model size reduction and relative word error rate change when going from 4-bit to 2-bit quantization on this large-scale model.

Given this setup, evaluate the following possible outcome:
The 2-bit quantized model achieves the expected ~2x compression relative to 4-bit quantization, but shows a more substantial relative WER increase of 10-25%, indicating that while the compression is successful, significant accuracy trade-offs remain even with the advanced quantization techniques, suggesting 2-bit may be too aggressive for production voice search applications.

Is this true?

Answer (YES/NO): YES